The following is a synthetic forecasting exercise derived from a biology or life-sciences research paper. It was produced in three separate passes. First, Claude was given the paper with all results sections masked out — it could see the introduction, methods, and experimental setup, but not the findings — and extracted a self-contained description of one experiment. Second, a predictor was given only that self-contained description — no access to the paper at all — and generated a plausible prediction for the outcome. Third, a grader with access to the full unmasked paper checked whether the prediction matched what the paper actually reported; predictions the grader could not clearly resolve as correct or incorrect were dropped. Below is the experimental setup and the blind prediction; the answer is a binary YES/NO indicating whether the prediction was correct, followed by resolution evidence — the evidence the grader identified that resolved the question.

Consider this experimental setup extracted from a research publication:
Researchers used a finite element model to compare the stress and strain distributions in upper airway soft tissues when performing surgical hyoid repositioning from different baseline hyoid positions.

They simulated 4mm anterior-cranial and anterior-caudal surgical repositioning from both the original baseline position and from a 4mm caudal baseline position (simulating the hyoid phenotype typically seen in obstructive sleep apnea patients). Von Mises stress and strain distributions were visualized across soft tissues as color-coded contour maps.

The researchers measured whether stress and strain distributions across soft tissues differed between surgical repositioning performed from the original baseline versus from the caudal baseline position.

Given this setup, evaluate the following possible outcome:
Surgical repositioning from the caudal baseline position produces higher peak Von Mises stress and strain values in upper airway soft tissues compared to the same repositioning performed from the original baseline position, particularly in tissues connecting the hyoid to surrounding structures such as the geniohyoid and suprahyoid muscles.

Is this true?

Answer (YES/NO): NO